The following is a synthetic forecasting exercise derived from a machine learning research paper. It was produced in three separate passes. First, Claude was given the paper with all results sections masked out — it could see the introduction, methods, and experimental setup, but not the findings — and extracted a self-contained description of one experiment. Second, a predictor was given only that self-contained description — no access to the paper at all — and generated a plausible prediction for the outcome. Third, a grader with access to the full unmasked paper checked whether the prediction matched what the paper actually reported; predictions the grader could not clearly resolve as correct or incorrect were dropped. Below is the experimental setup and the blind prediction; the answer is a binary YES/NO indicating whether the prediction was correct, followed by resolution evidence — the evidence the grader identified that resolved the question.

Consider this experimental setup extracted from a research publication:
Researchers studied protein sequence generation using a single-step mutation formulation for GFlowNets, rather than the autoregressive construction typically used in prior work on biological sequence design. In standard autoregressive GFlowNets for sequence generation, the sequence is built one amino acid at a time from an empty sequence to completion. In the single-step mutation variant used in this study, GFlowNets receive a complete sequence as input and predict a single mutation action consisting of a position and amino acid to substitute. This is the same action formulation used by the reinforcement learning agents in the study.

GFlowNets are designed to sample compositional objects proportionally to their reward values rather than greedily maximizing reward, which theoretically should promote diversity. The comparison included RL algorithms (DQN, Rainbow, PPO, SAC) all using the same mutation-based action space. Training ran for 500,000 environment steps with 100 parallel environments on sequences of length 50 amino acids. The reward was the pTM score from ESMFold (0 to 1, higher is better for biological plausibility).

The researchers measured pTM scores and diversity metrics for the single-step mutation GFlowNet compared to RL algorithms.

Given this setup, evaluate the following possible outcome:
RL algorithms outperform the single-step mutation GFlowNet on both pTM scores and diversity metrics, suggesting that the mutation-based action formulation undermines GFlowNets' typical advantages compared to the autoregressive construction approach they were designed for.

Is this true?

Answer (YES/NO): NO